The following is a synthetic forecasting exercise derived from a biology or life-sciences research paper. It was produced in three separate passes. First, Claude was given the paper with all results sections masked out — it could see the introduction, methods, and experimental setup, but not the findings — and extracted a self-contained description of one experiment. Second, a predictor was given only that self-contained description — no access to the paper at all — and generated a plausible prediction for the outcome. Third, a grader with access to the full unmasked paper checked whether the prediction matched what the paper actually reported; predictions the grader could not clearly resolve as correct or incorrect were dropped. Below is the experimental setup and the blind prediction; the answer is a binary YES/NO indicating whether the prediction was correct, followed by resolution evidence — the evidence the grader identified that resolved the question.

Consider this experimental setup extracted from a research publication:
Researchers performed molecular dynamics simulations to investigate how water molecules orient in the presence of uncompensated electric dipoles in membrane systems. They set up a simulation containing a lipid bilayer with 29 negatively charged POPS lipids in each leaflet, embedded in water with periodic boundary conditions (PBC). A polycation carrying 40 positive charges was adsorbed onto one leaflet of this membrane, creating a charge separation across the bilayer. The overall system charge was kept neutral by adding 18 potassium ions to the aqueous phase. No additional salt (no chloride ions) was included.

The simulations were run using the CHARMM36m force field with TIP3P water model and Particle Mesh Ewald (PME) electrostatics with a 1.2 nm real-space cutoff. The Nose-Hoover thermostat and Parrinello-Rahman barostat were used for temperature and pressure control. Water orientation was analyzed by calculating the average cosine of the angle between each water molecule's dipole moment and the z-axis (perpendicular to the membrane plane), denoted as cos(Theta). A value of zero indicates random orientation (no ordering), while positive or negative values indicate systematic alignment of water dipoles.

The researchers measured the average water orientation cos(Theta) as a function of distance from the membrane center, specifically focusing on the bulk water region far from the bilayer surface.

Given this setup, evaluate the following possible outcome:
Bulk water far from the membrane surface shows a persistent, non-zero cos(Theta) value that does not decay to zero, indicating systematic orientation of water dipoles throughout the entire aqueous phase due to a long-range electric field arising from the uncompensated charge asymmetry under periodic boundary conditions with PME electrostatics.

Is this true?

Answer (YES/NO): YES